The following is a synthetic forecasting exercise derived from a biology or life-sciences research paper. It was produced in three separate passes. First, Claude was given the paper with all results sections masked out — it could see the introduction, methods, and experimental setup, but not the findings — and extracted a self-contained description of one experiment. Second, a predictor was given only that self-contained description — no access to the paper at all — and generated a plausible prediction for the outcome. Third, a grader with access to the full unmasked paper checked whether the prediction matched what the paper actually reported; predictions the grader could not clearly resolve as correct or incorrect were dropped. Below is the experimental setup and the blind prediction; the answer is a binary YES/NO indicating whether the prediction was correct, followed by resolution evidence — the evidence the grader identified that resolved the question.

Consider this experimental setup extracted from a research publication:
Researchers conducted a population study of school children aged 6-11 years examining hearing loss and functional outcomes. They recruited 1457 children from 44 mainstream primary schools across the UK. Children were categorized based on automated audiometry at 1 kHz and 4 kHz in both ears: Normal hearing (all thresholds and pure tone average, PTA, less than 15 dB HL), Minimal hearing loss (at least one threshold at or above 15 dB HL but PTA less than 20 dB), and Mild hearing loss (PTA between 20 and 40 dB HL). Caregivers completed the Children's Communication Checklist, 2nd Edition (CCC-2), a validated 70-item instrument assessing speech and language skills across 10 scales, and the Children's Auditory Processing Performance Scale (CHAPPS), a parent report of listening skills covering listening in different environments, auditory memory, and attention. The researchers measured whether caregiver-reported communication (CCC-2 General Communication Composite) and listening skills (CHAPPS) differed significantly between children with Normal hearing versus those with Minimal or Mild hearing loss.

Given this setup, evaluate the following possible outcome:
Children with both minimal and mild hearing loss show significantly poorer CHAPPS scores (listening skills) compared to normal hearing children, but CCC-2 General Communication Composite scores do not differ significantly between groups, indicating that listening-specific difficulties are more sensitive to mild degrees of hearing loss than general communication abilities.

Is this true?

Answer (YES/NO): NO